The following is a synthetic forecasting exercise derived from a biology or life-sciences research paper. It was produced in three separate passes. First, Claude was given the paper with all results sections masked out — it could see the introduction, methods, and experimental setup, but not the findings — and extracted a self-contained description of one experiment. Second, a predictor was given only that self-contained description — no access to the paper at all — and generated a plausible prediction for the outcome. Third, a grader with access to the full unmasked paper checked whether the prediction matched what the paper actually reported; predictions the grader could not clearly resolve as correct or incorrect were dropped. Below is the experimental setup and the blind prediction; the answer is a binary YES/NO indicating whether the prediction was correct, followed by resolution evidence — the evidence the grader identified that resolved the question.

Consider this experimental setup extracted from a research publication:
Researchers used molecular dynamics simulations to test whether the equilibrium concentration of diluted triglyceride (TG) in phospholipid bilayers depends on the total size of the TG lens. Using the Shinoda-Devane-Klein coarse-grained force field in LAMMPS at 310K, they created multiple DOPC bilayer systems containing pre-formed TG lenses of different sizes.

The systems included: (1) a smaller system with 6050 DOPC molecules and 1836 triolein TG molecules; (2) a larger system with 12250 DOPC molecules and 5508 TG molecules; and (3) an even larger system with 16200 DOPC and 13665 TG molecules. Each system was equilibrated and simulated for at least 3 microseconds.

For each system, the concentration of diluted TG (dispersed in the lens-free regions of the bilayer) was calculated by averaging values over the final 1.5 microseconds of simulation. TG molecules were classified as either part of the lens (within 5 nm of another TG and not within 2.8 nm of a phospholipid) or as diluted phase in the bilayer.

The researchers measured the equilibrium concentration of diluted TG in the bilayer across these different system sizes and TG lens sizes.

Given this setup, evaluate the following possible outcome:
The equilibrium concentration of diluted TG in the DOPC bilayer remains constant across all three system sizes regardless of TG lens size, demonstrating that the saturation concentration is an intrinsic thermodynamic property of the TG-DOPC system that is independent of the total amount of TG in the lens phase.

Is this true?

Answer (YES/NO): YES